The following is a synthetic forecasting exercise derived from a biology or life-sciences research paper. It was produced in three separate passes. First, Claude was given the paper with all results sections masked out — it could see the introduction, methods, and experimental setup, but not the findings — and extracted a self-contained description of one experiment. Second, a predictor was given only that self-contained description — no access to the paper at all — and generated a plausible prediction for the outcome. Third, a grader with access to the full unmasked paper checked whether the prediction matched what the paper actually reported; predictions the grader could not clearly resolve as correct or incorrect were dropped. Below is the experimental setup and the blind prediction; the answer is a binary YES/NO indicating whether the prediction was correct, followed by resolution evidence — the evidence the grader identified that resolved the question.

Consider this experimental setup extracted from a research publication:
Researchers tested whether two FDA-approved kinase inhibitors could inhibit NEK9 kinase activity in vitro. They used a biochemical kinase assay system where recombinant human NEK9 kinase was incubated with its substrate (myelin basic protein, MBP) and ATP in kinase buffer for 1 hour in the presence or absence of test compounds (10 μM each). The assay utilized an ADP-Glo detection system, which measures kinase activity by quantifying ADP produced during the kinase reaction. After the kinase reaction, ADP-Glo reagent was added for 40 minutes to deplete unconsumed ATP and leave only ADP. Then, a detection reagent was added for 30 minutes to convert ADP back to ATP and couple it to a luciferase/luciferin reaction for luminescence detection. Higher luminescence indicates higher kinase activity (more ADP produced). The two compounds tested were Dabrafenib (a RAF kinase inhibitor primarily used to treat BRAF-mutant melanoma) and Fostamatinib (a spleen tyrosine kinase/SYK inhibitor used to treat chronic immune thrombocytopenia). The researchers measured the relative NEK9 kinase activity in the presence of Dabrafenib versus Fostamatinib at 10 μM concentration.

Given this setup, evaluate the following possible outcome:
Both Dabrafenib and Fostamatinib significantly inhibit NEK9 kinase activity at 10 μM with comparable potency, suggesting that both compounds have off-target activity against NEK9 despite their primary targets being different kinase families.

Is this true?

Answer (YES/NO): YES